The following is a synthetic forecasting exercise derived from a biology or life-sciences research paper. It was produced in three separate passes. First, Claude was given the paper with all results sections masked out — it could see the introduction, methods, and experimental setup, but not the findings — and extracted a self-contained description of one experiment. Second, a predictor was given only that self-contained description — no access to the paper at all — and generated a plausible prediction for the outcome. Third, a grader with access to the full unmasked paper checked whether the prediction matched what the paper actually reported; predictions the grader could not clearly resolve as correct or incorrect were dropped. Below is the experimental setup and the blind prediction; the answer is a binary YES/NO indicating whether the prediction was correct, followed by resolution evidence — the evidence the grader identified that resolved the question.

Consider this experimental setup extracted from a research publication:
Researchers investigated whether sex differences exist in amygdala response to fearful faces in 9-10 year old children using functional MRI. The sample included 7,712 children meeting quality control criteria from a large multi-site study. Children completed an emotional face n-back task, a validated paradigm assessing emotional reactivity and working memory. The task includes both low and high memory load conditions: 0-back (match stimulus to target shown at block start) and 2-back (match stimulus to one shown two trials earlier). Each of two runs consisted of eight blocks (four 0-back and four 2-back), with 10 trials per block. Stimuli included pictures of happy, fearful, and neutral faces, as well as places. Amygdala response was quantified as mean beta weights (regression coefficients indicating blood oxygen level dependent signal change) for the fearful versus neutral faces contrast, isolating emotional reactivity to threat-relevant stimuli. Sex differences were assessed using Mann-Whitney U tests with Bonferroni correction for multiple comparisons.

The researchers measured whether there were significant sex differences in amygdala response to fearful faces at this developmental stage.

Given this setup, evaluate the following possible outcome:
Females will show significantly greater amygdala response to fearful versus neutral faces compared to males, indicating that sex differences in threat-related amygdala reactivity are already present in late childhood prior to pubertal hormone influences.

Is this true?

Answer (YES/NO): NO